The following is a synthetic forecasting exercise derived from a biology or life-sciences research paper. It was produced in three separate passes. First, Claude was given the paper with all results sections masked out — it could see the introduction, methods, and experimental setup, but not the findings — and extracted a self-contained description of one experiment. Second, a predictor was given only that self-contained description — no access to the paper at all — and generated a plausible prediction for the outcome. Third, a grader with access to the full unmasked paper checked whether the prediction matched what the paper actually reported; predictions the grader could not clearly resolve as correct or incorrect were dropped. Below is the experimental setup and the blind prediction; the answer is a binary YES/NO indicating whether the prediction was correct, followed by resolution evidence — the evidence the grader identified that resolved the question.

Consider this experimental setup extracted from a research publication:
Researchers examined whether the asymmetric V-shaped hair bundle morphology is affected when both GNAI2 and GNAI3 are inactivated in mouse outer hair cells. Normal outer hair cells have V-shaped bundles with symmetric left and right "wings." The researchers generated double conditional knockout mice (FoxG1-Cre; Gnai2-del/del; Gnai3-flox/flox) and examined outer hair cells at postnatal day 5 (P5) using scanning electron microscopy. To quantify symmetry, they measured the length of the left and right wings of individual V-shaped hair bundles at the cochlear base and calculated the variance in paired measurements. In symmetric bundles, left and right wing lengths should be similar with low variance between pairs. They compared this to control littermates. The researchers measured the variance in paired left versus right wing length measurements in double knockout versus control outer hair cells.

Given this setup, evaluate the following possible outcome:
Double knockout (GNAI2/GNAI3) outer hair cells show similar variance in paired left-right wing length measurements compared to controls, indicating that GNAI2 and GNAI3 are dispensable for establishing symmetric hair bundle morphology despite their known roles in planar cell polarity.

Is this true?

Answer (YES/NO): NO